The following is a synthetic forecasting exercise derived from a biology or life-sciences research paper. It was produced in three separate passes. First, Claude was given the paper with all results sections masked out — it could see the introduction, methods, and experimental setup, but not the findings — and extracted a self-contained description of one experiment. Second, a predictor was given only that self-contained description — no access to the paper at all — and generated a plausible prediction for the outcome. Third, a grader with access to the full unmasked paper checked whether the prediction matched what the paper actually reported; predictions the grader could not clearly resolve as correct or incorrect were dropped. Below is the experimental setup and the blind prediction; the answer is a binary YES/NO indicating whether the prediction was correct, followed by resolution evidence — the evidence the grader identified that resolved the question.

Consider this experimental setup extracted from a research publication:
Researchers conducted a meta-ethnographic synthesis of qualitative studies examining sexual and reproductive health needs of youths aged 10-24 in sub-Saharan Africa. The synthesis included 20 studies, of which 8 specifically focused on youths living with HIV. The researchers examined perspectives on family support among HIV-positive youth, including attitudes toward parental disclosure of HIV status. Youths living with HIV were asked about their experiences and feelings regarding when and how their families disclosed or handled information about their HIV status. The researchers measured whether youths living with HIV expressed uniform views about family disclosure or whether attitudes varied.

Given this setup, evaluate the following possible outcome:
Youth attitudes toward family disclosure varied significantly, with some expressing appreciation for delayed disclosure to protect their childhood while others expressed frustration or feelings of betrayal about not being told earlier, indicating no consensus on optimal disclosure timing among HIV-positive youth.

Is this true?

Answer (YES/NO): NO